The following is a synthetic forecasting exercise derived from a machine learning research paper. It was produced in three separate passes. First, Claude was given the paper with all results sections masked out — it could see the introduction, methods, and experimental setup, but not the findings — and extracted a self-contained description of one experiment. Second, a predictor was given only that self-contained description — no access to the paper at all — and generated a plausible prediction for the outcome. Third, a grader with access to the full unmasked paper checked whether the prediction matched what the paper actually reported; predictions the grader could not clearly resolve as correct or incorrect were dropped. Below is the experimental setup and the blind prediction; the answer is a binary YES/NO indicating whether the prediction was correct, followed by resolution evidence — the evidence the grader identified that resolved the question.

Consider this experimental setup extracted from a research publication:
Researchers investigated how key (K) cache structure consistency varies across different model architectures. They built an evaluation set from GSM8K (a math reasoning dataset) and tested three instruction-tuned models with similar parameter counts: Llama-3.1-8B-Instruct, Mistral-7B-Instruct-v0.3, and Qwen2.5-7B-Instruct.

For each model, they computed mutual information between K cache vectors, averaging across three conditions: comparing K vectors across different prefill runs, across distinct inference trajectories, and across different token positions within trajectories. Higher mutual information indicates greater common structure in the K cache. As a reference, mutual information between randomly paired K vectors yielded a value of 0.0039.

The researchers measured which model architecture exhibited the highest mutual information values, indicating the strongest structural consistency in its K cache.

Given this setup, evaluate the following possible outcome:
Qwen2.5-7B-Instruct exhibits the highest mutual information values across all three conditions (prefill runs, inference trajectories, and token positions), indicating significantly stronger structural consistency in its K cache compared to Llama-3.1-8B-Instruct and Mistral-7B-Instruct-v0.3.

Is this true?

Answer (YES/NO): YES